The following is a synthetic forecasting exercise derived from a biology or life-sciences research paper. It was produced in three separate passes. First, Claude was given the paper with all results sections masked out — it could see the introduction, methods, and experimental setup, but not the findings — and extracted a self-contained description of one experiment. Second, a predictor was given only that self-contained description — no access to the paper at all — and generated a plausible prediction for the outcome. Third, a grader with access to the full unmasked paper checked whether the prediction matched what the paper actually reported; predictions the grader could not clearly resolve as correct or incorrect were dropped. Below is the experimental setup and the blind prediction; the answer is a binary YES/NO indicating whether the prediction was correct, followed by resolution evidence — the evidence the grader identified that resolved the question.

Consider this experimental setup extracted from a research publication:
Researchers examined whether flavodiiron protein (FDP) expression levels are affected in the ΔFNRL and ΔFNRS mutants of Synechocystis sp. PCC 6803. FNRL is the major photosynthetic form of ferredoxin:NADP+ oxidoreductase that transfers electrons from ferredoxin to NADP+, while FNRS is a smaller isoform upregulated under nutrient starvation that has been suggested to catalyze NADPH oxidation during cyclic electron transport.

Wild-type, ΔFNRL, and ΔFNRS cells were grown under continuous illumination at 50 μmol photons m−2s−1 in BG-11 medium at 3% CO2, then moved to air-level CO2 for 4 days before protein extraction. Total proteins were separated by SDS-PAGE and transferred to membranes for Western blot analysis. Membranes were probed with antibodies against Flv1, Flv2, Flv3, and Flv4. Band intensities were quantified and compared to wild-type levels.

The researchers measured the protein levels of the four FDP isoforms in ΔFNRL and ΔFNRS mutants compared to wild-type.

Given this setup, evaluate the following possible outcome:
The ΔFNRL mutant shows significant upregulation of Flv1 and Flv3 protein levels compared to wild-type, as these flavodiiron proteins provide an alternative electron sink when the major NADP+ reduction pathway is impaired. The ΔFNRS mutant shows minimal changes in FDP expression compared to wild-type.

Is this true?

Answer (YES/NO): NO